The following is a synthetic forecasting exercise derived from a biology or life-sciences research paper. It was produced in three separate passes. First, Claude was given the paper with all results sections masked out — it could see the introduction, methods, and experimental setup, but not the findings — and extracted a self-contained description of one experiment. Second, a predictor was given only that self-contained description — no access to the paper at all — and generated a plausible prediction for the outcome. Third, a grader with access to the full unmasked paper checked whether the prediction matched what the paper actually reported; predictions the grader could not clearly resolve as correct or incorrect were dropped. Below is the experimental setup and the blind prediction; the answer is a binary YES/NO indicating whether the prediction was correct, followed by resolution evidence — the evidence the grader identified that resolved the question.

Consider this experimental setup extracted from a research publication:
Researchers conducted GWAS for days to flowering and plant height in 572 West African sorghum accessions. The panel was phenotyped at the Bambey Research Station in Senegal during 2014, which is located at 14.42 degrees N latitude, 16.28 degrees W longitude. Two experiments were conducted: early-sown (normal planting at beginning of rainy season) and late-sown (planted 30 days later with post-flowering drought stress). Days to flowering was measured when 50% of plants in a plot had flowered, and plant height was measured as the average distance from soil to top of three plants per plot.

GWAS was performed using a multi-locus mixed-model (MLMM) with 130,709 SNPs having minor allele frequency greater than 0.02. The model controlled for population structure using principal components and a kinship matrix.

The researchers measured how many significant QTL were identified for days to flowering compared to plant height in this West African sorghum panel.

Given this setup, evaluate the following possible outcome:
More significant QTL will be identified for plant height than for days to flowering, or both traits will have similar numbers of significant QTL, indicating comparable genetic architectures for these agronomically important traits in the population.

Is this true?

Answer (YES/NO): NO